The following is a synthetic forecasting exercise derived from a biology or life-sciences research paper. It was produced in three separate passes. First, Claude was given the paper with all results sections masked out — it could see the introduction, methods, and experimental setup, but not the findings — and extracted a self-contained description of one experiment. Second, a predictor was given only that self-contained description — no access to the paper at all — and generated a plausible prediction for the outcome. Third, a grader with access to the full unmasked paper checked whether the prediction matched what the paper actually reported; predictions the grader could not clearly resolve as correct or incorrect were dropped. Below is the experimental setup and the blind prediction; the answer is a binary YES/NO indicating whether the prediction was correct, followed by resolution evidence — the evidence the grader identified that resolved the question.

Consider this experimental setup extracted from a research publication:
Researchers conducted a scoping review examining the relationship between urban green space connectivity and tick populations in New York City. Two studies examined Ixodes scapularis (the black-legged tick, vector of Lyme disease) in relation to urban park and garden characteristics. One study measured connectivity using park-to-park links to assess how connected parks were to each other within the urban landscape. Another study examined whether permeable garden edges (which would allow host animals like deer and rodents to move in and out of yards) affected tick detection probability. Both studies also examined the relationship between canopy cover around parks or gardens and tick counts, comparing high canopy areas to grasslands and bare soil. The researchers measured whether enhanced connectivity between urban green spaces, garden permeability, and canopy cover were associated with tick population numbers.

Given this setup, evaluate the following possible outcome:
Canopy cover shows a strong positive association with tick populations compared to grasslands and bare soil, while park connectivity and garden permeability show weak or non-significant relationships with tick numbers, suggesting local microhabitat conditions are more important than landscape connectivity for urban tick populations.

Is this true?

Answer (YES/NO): NO